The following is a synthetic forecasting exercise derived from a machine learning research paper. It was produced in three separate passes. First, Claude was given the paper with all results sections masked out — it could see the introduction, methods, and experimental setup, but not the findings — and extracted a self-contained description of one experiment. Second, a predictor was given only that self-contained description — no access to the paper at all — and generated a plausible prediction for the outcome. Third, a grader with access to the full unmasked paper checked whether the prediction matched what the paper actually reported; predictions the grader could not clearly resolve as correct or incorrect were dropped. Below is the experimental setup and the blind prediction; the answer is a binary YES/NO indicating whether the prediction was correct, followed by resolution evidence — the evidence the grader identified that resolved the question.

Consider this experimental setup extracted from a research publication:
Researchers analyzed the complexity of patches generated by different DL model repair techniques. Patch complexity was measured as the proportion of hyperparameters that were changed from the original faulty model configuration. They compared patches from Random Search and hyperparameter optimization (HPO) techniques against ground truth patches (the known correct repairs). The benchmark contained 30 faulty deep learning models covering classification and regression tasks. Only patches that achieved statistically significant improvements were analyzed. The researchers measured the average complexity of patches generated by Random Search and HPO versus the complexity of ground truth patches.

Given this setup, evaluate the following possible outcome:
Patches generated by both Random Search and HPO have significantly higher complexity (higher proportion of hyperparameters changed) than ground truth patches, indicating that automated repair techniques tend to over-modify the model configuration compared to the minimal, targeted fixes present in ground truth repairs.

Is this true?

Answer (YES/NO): YES